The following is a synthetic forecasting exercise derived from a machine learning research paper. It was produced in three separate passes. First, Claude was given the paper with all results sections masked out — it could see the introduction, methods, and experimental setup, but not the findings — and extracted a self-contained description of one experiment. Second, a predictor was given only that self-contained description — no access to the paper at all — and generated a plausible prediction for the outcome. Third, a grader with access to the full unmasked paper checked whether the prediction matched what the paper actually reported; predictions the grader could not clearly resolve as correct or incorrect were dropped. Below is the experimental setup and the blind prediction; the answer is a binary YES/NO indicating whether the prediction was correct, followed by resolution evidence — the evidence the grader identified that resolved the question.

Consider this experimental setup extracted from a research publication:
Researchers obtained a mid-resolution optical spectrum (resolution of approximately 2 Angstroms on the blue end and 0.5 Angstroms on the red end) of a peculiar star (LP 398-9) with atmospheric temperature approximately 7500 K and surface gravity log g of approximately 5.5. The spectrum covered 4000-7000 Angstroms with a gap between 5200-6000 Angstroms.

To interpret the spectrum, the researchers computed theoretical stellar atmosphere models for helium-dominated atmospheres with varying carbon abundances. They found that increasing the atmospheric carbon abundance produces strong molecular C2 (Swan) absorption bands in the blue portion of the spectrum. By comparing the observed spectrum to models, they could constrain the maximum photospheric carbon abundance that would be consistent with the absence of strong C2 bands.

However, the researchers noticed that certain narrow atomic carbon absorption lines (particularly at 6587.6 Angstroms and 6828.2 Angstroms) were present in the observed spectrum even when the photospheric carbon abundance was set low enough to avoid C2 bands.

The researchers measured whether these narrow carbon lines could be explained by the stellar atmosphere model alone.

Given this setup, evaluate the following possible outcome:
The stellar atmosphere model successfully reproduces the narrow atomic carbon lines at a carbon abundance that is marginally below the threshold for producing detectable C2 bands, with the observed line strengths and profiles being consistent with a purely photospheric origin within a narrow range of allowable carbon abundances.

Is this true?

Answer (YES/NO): NO